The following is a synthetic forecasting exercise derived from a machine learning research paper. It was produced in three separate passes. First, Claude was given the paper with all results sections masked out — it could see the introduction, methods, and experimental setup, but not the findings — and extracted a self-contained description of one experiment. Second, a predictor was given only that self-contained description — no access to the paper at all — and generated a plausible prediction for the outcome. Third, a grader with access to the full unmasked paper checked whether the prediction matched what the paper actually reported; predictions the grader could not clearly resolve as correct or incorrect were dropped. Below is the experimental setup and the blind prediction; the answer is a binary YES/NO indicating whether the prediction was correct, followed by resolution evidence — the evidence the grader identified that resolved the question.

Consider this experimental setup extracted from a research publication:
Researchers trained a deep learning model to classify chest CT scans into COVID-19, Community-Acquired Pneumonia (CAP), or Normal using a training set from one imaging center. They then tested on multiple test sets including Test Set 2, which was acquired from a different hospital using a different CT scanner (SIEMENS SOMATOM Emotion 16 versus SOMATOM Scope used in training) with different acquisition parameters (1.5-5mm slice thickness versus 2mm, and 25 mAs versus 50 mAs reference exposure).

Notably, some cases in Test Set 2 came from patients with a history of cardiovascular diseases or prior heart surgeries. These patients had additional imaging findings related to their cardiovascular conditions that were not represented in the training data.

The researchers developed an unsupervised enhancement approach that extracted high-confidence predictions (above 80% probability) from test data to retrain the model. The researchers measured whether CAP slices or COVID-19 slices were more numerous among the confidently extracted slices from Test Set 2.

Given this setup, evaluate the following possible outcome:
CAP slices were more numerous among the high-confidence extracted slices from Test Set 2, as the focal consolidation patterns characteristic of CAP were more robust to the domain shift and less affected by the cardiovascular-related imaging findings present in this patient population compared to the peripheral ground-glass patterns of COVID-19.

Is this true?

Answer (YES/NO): NO